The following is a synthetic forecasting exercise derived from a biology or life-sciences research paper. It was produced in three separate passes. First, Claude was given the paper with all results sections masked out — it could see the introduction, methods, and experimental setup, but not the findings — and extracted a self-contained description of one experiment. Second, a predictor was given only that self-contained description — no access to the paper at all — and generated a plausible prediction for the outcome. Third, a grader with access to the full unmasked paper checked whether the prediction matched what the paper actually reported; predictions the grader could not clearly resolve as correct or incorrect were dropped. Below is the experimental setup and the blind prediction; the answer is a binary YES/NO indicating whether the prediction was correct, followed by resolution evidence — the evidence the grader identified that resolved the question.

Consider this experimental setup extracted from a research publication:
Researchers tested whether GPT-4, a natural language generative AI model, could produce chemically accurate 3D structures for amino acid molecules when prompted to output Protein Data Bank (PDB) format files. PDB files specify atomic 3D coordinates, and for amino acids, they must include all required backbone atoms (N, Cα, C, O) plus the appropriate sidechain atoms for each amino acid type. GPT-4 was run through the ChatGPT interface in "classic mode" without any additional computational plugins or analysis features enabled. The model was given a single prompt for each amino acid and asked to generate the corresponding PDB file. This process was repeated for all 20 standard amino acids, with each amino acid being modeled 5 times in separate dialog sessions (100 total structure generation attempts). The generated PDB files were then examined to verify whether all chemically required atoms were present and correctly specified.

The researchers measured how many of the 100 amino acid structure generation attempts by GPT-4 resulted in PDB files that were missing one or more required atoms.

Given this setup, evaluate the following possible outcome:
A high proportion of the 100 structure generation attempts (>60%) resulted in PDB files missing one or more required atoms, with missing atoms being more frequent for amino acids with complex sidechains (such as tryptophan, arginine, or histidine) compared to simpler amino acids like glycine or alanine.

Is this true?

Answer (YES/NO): NO